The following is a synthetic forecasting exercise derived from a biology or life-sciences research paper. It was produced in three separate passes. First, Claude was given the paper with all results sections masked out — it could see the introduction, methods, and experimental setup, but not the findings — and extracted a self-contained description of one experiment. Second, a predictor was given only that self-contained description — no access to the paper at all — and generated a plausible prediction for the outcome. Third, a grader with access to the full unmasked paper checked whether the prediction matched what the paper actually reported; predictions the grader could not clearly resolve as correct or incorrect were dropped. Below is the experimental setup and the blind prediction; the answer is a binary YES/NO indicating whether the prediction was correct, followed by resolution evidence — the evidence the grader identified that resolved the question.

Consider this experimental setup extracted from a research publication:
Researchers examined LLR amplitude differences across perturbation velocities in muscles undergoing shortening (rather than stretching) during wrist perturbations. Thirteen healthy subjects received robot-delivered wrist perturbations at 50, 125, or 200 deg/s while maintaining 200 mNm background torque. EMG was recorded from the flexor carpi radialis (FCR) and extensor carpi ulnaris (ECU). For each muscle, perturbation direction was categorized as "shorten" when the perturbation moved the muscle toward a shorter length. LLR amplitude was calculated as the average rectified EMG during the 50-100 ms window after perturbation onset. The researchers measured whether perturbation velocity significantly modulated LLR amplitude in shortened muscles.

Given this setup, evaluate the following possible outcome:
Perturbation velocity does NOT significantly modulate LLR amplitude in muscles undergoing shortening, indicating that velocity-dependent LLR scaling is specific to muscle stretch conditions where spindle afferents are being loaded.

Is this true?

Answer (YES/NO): YES